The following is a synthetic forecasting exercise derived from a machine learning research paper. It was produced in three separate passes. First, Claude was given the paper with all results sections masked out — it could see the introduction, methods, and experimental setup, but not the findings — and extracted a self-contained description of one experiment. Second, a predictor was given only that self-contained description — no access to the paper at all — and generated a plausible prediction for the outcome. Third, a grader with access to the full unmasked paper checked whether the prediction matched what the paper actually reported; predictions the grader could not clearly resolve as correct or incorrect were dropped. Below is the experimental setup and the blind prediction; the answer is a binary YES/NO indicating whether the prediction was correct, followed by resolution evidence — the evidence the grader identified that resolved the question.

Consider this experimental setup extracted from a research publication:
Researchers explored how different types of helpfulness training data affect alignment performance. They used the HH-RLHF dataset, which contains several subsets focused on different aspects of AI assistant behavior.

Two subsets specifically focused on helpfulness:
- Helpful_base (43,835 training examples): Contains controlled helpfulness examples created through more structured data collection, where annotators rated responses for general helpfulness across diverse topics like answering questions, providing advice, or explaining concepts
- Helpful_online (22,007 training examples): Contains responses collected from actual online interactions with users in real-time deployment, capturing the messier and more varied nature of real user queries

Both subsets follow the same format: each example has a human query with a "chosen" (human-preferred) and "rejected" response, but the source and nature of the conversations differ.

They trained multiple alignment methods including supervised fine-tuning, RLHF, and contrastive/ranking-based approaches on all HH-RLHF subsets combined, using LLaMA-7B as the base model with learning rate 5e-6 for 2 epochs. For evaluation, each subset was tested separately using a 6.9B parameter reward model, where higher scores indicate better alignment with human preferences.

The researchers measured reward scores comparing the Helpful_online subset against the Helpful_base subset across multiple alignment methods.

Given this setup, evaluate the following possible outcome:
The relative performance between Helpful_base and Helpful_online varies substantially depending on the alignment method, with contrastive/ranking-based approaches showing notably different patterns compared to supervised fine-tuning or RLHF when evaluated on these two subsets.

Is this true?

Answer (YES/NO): NO